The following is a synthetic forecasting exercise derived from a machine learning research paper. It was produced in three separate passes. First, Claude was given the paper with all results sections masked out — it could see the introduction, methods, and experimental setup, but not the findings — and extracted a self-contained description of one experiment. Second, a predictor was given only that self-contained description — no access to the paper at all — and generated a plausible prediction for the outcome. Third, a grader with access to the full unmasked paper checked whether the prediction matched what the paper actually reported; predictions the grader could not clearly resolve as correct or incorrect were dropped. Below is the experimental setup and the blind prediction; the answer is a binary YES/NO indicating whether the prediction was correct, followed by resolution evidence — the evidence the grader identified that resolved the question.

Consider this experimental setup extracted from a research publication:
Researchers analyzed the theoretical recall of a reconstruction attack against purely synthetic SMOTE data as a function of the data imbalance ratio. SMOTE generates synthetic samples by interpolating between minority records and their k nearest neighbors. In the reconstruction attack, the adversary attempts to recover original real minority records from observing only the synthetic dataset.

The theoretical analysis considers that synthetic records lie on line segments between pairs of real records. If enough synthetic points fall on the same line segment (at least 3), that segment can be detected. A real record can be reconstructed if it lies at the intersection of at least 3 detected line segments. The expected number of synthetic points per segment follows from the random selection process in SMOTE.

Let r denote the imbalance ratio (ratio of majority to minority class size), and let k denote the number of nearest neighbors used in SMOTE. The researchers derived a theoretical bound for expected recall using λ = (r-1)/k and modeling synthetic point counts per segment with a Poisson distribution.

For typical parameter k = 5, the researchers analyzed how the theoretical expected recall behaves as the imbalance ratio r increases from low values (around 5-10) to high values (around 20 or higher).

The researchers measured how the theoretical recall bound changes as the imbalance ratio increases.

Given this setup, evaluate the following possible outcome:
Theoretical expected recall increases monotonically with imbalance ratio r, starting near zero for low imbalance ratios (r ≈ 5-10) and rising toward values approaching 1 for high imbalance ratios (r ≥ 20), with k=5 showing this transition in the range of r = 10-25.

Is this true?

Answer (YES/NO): YES